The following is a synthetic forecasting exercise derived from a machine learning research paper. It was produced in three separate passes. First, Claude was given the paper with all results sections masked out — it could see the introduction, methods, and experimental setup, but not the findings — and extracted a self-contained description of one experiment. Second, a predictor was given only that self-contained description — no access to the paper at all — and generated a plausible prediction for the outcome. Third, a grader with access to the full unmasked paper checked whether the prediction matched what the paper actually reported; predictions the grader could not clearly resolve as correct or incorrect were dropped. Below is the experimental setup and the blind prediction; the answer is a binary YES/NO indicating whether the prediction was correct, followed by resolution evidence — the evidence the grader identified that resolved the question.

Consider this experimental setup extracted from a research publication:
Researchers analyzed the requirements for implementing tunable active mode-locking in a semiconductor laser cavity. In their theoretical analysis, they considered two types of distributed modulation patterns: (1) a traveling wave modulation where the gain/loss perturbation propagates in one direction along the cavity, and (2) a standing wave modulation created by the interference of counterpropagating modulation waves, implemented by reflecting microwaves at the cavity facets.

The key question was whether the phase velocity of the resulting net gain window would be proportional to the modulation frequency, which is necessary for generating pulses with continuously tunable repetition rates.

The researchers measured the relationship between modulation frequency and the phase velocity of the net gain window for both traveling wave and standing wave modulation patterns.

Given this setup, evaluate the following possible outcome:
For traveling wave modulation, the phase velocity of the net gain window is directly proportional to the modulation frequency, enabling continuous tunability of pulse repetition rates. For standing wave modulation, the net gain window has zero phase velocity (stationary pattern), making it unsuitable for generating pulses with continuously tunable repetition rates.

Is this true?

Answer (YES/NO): NO